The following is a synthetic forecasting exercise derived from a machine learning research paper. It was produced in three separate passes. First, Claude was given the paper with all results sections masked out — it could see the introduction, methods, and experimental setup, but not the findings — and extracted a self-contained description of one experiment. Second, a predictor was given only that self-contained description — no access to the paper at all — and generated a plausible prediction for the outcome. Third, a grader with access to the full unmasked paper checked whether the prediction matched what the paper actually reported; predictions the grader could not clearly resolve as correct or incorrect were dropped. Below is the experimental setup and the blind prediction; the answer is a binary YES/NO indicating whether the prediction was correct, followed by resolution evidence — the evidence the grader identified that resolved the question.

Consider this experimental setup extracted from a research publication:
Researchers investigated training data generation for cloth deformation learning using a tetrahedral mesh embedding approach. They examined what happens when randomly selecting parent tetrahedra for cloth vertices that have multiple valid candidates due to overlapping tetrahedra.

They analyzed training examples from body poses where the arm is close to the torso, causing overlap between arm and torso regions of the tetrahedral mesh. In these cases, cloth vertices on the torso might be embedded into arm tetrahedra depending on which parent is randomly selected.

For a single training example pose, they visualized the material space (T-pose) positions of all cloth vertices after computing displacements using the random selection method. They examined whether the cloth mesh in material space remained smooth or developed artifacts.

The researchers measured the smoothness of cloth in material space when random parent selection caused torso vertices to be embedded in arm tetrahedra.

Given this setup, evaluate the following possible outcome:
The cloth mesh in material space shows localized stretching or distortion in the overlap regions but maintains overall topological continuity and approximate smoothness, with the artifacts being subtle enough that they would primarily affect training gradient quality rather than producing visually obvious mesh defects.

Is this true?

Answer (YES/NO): NO